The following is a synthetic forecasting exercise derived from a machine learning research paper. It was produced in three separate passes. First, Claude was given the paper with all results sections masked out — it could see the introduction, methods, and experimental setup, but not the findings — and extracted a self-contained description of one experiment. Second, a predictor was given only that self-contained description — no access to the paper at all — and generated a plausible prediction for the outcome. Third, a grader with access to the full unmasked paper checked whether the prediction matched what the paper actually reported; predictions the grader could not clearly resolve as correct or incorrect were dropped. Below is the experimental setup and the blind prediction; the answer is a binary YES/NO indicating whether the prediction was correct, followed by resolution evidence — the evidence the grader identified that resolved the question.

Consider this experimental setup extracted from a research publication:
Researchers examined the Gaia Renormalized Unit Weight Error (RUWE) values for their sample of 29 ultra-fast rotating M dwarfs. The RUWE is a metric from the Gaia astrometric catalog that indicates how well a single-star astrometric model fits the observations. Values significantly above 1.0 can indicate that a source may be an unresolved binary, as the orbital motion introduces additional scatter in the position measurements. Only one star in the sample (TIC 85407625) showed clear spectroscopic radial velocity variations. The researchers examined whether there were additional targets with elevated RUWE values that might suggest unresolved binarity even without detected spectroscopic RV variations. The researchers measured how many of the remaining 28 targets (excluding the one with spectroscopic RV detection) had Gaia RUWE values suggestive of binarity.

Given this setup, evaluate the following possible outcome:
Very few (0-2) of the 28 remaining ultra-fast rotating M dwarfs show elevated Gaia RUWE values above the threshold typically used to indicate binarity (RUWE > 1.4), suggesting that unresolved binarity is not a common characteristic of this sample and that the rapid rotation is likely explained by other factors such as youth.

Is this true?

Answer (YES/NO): YES